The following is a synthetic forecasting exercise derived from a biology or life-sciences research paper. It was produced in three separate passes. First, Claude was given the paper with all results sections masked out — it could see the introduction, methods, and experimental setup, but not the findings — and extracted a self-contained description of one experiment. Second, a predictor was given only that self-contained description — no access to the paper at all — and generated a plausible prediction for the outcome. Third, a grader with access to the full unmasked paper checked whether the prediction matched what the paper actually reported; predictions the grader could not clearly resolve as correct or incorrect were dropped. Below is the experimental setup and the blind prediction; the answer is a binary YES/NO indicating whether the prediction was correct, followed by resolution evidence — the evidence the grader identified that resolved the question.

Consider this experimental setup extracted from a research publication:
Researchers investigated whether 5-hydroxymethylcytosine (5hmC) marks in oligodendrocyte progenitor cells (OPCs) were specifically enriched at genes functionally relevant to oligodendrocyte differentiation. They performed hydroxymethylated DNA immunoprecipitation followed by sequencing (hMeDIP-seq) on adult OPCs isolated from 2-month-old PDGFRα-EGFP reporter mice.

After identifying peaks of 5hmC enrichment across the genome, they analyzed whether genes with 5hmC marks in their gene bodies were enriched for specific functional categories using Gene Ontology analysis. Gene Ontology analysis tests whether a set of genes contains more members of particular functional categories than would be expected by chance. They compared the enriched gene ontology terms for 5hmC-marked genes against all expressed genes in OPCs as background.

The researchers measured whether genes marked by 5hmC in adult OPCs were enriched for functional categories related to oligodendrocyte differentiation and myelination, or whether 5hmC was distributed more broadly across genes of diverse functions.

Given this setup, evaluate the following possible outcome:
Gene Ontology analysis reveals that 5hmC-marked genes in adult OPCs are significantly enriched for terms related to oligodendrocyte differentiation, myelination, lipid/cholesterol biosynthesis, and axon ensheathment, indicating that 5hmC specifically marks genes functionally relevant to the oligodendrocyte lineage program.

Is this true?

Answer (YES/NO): NO